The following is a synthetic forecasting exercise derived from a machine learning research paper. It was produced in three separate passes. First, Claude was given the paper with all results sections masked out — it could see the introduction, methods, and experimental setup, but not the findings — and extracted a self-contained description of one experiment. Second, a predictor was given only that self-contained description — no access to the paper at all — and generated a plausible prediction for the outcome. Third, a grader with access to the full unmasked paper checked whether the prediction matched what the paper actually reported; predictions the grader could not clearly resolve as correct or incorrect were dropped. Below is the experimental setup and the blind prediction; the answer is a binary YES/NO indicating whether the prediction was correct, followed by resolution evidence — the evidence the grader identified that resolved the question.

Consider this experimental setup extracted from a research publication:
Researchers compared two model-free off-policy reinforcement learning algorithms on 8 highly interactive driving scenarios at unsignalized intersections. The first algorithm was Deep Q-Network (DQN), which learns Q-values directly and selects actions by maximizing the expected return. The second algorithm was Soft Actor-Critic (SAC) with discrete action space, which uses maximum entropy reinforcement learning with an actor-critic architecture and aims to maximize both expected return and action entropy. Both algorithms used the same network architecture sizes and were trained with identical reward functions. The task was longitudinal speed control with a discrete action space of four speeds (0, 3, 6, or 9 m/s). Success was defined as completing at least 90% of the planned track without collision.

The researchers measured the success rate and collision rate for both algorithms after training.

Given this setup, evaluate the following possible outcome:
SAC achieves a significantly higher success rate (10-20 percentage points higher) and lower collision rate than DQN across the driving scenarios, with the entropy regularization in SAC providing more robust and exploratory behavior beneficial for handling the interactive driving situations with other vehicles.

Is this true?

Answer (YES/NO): NO